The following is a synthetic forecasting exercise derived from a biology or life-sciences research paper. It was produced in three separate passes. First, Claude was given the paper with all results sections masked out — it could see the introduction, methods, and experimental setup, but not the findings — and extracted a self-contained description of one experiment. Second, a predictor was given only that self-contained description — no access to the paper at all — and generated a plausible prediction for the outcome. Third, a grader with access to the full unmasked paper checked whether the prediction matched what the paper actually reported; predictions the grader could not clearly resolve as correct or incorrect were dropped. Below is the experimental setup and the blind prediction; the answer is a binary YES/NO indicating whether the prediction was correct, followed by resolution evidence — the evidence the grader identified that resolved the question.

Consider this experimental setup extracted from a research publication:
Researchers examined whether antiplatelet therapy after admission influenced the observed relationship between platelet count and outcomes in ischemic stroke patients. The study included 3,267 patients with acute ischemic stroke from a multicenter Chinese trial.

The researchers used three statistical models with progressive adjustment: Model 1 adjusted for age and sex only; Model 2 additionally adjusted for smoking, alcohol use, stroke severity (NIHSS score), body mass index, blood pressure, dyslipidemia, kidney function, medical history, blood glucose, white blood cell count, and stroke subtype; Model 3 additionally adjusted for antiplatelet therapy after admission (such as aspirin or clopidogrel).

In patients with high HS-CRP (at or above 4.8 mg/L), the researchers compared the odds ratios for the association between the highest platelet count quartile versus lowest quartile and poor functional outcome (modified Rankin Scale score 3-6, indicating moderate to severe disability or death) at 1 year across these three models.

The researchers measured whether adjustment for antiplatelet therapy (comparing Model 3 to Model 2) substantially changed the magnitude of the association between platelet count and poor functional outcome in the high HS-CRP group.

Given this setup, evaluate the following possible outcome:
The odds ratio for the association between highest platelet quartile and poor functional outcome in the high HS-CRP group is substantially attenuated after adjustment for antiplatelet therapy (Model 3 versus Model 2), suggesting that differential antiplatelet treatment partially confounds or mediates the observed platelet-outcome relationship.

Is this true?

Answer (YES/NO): NO